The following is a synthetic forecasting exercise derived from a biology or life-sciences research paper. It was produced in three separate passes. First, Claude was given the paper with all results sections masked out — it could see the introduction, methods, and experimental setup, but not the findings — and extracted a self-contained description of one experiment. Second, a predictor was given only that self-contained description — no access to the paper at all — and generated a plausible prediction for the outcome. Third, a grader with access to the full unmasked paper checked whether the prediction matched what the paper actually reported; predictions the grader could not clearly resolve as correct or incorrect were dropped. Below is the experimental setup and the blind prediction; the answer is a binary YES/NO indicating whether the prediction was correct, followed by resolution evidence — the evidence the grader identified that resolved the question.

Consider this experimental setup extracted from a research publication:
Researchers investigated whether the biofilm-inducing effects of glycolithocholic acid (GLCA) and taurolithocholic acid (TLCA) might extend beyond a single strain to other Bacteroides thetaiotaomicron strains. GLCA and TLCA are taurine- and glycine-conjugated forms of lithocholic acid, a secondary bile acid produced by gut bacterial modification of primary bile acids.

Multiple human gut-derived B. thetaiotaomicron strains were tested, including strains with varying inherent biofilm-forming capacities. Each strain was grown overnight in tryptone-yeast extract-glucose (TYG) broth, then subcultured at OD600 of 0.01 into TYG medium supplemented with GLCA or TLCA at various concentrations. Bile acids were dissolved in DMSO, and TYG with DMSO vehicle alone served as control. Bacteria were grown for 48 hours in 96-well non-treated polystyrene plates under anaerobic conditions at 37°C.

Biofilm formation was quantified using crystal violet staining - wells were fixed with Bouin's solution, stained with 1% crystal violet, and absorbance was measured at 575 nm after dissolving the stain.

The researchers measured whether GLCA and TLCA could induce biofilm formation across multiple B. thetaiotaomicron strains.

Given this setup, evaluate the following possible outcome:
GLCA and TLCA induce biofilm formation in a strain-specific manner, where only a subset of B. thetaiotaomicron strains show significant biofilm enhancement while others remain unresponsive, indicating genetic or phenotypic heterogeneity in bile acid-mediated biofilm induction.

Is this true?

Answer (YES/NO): NO